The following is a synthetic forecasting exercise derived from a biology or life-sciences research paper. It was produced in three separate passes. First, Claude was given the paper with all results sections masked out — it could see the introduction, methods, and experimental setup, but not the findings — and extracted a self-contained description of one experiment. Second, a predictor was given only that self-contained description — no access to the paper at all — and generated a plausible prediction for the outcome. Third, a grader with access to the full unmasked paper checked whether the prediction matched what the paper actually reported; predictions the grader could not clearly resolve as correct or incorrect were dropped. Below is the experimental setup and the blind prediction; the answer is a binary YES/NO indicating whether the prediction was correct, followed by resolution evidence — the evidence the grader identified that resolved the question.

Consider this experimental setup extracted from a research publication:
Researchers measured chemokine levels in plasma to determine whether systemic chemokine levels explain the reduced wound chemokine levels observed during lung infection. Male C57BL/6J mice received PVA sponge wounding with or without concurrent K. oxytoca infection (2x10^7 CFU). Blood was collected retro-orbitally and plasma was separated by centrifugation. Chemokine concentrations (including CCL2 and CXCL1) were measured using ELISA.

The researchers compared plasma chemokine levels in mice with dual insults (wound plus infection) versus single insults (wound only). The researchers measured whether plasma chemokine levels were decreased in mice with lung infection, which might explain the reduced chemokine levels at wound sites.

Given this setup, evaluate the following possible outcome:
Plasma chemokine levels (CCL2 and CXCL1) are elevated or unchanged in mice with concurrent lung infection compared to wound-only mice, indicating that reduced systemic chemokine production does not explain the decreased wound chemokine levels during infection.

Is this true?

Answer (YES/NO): YES